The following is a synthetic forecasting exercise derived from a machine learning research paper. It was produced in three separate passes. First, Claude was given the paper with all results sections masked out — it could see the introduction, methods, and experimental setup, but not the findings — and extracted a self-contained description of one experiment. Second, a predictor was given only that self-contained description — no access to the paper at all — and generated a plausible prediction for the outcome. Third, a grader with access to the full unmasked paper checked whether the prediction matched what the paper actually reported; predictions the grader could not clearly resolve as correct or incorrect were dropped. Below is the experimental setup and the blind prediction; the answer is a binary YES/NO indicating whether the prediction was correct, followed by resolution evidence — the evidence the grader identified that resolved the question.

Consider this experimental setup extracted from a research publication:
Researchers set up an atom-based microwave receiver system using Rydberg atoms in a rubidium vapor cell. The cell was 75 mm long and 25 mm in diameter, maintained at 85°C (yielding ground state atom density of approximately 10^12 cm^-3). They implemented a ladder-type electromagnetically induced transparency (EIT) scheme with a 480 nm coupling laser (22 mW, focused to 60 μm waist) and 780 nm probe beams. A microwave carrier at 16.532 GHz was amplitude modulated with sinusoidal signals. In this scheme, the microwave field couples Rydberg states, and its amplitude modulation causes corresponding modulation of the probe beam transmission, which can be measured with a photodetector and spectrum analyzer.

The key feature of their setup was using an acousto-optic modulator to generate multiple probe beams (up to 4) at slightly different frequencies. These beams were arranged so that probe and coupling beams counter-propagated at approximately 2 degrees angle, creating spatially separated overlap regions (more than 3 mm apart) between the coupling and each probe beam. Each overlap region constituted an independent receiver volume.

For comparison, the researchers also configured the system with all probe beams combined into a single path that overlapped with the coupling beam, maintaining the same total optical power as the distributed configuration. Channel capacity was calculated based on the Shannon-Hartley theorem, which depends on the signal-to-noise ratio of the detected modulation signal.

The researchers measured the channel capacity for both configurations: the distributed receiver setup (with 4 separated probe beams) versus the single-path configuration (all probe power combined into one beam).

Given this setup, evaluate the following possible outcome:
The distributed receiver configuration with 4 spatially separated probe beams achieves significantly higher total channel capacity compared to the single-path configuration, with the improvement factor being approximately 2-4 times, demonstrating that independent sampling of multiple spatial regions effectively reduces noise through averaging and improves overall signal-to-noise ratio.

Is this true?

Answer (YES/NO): NO